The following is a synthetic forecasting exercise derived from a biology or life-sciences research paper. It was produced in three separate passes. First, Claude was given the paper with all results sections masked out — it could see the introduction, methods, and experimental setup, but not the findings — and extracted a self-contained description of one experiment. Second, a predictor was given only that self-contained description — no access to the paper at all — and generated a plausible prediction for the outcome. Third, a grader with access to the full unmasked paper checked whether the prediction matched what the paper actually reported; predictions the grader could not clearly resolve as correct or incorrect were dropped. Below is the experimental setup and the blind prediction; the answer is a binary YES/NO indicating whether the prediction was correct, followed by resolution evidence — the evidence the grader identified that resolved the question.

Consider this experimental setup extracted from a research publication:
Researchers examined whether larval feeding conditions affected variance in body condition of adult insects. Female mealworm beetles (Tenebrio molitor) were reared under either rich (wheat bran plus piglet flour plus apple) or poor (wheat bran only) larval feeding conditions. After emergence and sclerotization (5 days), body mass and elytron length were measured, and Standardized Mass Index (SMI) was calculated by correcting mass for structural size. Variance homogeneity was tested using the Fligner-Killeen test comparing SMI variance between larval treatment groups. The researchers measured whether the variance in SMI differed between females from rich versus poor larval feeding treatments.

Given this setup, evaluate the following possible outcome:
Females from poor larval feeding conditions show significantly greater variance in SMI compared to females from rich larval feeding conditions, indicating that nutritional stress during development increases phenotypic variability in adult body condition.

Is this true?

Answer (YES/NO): NO